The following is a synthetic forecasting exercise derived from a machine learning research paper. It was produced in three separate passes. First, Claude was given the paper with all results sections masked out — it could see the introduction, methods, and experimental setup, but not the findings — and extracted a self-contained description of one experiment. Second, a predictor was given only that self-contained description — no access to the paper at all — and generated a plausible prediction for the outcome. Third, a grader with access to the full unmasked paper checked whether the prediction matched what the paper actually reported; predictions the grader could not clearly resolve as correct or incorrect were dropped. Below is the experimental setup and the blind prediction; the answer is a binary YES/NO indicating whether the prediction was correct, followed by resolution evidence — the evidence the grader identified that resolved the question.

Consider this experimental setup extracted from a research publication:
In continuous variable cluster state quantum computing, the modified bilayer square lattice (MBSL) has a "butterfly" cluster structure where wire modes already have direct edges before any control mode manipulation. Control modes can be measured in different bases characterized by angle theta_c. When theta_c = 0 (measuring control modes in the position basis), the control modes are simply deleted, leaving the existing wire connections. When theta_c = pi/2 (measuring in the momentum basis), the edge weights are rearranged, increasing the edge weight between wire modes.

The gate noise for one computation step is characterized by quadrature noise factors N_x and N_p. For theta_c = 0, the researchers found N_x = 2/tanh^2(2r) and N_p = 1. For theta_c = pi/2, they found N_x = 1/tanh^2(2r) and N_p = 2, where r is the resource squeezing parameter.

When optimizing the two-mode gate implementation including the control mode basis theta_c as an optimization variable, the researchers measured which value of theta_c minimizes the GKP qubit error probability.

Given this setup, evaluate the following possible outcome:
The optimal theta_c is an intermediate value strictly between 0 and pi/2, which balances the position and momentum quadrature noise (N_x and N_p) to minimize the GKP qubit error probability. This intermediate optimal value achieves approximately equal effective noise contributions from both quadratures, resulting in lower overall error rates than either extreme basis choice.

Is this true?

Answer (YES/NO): NO